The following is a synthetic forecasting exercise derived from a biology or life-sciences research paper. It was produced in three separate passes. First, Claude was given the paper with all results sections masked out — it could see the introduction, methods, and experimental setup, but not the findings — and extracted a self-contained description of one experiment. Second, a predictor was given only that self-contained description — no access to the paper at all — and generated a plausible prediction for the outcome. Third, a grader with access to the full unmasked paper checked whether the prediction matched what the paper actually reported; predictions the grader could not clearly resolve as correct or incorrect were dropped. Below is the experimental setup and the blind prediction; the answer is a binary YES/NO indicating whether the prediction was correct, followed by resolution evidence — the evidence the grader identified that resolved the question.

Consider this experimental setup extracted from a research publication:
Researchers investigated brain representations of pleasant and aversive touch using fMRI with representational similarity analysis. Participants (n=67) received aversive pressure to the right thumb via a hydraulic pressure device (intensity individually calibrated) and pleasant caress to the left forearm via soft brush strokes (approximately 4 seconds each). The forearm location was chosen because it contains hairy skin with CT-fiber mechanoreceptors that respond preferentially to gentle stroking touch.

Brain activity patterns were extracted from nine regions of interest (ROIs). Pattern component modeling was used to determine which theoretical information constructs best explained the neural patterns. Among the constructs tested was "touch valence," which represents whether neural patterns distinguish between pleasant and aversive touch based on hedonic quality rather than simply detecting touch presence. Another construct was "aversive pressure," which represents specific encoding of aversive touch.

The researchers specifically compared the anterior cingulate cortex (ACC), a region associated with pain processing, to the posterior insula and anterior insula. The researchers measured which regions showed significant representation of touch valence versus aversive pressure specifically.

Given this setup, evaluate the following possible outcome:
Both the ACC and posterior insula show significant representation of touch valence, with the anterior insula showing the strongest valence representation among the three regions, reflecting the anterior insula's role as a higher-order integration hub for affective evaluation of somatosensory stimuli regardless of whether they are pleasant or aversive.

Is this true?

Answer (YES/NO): NO